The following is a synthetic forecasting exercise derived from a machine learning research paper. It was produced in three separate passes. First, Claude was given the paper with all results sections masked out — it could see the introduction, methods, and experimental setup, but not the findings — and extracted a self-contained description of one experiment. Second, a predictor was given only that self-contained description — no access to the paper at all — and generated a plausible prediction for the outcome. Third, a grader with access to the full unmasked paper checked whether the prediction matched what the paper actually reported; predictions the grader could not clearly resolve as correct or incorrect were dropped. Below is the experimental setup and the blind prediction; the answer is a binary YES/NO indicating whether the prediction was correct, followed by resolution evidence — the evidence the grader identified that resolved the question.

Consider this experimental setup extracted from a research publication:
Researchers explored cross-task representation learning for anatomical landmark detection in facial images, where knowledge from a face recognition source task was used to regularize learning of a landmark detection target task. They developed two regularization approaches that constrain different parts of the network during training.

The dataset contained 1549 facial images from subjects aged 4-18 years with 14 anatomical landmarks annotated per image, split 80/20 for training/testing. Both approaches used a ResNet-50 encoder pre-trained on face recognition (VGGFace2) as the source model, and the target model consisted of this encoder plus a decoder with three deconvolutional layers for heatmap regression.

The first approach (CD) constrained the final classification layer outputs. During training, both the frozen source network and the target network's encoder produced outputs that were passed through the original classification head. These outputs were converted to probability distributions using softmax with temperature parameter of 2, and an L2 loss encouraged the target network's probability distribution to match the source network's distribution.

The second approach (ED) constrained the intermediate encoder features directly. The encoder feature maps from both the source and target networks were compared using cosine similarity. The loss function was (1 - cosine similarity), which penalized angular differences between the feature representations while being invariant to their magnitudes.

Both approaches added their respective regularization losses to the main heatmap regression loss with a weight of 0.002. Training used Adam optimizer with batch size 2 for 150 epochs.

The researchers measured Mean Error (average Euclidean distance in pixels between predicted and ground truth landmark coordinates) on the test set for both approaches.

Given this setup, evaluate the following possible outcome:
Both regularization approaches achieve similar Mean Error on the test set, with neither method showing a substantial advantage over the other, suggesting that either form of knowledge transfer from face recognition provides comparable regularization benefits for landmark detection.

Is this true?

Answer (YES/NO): YES